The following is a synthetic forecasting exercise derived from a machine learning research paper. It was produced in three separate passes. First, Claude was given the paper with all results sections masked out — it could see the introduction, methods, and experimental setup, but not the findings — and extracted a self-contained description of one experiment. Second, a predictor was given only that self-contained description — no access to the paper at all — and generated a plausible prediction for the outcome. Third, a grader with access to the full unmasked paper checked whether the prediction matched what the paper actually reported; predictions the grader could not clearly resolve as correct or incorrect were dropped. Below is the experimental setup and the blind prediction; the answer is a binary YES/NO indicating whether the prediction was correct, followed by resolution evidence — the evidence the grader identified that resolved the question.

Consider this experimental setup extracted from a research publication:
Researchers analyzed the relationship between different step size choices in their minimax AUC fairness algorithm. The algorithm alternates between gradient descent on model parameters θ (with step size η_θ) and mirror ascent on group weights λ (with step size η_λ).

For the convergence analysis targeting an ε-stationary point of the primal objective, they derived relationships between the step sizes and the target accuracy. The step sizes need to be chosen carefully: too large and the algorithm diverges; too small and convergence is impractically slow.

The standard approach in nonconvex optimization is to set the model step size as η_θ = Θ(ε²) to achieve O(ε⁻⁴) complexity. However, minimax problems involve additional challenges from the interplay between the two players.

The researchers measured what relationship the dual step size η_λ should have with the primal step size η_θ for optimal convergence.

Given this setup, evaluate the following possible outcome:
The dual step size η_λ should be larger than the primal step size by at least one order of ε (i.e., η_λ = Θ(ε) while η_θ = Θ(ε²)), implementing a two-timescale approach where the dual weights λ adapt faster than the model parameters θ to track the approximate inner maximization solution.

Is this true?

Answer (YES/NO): NO